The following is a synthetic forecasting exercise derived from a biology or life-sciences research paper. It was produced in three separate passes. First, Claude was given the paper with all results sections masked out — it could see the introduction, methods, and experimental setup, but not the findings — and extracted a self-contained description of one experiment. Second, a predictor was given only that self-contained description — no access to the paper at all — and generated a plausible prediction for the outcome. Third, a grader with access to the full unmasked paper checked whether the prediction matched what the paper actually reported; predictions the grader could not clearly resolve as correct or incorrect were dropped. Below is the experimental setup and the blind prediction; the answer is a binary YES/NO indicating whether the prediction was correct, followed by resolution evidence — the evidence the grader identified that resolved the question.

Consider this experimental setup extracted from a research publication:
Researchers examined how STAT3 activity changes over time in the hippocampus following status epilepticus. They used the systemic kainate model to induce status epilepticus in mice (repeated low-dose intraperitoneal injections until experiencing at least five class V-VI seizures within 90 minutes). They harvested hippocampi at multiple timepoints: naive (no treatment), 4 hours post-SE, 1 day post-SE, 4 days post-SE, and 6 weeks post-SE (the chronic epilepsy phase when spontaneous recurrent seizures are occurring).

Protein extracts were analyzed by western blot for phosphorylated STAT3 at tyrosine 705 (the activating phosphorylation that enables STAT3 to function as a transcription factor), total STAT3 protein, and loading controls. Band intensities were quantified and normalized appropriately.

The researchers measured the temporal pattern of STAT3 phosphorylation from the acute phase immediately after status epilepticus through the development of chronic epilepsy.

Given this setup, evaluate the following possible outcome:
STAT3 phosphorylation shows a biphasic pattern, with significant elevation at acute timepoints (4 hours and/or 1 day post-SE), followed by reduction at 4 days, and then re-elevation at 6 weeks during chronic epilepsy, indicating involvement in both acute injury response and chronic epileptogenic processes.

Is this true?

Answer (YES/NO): YES